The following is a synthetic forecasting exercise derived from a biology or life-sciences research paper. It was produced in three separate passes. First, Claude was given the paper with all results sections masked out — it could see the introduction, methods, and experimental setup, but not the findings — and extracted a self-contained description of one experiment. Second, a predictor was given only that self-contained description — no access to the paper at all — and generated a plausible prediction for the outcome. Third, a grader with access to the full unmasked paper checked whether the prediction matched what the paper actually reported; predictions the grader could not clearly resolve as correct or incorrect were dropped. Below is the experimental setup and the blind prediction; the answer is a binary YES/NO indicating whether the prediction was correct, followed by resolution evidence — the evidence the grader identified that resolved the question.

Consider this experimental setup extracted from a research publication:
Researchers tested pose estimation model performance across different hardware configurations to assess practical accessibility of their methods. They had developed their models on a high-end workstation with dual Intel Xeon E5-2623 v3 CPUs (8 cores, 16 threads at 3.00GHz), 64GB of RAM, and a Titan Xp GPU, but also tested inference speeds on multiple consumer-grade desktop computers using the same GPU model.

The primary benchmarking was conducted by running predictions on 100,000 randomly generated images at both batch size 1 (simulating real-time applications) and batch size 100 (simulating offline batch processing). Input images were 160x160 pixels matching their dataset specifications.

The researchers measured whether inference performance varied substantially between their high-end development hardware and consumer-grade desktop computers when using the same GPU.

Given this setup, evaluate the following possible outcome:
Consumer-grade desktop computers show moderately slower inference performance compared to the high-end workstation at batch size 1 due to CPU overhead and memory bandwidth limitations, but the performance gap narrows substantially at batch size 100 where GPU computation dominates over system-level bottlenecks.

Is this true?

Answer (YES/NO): NO